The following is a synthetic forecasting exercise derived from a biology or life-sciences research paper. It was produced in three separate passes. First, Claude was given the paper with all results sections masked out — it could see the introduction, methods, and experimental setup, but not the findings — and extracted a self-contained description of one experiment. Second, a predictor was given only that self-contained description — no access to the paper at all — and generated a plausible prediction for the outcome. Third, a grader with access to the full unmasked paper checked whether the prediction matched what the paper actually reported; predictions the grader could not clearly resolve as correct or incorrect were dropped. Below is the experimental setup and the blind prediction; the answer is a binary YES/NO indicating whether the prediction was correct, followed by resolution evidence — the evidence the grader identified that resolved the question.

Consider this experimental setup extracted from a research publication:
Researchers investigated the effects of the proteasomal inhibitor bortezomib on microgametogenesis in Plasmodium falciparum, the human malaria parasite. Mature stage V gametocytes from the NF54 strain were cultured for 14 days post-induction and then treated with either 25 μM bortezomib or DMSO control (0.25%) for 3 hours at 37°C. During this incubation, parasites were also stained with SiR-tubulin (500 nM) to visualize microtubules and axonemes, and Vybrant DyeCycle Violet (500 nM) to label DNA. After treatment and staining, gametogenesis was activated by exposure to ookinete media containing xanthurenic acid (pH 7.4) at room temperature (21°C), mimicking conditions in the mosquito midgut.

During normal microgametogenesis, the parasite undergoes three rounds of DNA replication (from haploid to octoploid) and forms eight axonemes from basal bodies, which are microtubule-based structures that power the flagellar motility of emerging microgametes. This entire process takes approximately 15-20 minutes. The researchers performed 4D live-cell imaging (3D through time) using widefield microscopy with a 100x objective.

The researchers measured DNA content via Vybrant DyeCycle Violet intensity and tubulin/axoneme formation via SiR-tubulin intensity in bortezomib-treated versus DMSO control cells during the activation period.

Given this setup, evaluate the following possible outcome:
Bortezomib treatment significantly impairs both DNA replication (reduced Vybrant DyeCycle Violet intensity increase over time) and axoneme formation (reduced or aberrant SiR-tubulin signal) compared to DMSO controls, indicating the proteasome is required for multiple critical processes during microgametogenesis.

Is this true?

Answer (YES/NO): YES